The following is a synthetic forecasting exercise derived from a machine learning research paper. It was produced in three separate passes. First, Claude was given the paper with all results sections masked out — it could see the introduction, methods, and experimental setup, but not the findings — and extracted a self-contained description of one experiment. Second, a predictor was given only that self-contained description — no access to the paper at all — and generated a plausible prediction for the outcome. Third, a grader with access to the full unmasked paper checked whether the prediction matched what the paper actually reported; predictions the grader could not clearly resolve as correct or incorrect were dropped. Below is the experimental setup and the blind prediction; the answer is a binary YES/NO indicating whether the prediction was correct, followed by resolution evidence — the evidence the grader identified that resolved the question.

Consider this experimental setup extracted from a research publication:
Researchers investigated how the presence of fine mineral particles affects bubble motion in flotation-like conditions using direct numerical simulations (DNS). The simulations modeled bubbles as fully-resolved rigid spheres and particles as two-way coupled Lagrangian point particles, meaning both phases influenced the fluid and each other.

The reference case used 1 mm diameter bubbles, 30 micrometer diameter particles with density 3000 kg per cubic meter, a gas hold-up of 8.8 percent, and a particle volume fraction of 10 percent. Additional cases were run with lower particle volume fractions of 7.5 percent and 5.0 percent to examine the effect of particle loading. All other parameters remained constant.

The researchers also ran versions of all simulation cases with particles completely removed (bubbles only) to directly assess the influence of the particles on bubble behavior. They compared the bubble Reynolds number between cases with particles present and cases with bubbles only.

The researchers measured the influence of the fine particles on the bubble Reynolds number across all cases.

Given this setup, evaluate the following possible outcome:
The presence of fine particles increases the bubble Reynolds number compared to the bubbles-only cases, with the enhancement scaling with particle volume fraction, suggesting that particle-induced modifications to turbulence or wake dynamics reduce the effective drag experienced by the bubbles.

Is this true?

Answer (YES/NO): NO